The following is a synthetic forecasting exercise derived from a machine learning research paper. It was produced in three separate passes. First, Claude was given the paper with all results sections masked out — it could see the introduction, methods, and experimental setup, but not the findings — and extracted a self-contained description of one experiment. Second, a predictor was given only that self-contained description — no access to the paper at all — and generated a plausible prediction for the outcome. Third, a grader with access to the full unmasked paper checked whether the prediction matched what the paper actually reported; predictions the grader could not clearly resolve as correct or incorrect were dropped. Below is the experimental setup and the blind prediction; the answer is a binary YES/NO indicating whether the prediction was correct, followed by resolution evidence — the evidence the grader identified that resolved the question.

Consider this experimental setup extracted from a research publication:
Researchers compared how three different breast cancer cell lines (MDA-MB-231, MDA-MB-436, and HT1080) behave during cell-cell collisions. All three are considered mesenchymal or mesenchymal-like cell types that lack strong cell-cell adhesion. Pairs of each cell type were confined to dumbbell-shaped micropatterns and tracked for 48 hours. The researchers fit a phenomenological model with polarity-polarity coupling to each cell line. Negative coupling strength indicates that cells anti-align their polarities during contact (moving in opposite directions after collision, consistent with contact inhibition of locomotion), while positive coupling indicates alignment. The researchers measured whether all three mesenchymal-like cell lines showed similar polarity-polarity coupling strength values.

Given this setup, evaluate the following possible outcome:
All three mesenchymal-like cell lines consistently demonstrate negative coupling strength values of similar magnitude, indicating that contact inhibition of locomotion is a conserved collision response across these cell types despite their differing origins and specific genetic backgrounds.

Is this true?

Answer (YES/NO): NO